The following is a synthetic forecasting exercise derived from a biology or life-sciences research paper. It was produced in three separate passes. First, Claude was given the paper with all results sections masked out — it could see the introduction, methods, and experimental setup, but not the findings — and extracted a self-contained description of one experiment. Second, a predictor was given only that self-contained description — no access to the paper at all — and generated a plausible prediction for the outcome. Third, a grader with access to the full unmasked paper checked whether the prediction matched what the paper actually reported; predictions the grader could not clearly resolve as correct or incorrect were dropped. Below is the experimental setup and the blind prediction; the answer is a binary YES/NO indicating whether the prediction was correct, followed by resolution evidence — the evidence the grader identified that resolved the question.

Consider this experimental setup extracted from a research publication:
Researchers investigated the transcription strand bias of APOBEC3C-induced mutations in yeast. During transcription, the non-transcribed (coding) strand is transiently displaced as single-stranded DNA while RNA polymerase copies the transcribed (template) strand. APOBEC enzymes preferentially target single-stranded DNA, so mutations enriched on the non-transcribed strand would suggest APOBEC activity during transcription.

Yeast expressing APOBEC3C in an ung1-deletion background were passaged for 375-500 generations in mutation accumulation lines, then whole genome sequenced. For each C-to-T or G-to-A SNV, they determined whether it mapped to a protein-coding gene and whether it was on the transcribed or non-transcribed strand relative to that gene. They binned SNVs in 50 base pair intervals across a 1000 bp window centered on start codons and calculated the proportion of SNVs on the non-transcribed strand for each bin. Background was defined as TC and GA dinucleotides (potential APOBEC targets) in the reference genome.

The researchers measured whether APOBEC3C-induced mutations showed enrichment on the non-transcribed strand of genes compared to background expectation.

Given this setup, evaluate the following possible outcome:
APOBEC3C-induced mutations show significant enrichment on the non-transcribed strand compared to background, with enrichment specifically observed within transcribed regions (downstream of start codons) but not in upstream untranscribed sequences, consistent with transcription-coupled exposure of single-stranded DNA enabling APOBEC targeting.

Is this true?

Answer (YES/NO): NO